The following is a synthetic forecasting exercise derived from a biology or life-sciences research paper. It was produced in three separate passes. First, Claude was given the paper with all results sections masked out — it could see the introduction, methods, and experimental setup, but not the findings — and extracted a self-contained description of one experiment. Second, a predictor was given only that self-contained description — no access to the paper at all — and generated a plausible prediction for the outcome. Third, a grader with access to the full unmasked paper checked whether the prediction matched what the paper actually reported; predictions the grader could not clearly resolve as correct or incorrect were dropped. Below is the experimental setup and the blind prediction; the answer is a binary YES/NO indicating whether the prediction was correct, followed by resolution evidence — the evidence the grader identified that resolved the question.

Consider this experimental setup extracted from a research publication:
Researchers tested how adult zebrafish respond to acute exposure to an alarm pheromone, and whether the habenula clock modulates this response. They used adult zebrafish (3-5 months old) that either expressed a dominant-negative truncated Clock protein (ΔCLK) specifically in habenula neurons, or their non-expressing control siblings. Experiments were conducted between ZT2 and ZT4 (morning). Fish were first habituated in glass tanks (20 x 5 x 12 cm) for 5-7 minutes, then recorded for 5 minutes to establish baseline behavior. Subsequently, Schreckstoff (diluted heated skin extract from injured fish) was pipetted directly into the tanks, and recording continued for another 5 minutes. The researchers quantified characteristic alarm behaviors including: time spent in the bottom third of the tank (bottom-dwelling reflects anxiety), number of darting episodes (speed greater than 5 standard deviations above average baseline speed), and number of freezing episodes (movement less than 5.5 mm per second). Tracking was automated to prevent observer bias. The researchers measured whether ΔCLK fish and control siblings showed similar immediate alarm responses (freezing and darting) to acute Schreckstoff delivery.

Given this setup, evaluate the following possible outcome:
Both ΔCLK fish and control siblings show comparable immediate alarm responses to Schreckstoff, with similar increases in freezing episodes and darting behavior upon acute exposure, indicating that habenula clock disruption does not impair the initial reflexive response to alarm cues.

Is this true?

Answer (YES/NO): NO